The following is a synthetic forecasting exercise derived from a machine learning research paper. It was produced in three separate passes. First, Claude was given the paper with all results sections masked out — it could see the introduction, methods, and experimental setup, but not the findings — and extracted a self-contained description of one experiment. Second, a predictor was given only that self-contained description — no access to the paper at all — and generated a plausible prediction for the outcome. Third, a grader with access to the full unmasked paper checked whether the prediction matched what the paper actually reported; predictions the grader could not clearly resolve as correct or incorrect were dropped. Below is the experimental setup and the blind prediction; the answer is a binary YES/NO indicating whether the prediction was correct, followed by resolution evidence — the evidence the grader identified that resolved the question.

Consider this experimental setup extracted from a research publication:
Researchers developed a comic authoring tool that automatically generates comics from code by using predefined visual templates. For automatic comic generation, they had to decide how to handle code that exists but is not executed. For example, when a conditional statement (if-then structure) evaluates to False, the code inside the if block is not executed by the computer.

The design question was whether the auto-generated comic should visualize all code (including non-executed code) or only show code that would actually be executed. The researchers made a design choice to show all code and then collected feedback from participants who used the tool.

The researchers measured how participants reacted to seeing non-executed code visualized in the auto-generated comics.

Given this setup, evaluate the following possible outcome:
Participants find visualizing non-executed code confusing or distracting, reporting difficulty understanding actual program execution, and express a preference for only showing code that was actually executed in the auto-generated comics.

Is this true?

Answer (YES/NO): NO